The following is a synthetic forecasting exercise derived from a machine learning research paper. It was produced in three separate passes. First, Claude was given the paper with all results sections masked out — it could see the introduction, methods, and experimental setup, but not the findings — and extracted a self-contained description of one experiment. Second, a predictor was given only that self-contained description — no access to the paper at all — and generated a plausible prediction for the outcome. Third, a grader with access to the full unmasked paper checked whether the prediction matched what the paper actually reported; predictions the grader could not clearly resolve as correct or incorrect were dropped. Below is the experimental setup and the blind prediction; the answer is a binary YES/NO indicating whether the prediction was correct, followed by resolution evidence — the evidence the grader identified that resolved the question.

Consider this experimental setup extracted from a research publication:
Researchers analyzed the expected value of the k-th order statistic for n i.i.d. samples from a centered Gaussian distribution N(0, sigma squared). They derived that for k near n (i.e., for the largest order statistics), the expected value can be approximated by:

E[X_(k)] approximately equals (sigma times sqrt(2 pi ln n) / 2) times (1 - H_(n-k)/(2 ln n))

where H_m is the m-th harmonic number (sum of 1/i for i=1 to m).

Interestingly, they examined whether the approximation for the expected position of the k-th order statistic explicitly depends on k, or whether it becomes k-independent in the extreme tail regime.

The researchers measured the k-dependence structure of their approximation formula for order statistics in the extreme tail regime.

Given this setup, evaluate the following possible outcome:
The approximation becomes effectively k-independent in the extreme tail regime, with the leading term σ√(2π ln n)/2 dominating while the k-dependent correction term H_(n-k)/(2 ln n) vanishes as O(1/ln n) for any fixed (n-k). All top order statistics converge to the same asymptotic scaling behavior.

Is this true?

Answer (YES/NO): NO